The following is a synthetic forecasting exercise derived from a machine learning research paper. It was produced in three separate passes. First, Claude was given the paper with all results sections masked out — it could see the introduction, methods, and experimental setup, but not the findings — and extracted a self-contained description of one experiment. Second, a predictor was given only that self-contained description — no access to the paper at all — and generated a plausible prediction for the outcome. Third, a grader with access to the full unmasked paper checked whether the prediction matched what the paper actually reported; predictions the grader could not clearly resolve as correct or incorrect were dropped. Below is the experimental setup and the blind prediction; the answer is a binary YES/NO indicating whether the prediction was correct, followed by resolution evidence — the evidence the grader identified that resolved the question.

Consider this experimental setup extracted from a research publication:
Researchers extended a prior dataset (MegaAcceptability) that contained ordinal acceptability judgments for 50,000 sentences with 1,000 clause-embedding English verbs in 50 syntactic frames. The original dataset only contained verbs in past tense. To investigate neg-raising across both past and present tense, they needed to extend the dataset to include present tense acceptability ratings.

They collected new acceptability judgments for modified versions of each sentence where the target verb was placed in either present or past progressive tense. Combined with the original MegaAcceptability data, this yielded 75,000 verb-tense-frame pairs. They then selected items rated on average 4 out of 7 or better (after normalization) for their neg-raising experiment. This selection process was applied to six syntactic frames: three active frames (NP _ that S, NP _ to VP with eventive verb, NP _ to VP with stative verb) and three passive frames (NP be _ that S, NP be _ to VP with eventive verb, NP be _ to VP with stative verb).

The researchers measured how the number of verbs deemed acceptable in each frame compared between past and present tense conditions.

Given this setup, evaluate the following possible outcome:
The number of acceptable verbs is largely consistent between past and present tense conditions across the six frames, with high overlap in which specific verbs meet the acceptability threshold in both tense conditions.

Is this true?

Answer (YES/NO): NO